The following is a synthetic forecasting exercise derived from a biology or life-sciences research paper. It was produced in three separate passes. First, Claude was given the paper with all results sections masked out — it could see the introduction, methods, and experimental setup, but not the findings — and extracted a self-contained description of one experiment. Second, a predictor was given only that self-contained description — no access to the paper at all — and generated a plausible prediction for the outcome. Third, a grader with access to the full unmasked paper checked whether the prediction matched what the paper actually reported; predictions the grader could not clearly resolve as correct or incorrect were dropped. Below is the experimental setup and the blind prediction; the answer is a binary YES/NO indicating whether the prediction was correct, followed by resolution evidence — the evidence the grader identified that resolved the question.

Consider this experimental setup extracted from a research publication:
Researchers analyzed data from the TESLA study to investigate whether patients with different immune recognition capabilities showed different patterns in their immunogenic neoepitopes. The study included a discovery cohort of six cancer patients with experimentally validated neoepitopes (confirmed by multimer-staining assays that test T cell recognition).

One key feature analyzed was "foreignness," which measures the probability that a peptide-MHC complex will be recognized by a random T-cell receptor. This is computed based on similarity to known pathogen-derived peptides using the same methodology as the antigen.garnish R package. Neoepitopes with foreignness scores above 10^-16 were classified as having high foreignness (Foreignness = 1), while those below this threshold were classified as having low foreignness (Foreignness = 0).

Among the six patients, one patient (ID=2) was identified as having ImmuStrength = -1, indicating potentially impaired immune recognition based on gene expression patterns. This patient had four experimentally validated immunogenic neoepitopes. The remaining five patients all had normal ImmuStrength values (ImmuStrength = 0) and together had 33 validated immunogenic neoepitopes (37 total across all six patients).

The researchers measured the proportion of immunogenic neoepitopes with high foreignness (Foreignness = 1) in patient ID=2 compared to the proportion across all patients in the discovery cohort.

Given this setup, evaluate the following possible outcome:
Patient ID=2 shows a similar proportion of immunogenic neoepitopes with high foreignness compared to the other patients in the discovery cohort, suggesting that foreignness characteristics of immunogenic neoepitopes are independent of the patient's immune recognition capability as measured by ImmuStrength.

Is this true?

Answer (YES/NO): NO